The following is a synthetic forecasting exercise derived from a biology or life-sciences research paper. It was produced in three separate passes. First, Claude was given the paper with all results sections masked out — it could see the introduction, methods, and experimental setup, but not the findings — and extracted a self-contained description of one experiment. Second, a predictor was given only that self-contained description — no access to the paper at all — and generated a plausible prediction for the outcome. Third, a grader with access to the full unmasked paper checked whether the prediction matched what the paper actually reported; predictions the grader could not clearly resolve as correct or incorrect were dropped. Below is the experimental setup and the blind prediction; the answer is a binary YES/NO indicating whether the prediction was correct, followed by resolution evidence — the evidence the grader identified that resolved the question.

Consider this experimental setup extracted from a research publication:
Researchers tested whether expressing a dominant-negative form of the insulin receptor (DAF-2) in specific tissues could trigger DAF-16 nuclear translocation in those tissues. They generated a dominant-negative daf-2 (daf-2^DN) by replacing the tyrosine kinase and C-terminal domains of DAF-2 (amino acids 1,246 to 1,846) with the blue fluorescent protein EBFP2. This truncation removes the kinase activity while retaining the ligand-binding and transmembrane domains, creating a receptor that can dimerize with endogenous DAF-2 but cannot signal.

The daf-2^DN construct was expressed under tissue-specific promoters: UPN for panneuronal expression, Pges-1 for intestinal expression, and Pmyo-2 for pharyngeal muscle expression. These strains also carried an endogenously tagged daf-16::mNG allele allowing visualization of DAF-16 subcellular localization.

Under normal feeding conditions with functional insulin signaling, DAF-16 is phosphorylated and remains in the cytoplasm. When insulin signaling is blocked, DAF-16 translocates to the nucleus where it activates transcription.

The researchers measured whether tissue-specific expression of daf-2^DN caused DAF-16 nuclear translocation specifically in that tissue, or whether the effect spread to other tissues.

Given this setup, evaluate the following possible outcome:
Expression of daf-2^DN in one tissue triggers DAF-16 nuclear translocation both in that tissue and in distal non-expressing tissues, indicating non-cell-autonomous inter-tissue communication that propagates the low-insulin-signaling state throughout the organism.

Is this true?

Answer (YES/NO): NO